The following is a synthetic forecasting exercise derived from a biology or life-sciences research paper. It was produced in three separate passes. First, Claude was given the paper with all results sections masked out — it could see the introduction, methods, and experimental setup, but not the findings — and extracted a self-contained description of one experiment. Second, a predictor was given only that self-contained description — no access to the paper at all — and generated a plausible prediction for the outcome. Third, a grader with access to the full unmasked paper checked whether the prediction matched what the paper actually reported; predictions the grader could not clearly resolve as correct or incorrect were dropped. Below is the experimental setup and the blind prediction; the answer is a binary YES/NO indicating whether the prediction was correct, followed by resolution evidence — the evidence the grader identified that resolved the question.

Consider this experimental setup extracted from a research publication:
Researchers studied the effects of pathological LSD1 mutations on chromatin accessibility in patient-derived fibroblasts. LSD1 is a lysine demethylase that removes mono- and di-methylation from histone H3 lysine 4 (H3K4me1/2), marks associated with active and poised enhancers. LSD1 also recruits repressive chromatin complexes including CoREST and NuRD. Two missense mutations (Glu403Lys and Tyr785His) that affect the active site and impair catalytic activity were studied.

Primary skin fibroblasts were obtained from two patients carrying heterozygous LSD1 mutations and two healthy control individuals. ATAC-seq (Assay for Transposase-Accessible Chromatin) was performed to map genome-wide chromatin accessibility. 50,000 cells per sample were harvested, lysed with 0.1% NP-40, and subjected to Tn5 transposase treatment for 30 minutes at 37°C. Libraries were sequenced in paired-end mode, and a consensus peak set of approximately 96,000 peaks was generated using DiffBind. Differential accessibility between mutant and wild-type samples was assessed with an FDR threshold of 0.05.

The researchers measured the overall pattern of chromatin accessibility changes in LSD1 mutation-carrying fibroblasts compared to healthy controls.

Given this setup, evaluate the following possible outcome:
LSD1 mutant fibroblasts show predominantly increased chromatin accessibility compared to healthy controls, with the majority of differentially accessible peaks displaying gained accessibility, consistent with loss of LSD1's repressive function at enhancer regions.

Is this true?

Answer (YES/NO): NO